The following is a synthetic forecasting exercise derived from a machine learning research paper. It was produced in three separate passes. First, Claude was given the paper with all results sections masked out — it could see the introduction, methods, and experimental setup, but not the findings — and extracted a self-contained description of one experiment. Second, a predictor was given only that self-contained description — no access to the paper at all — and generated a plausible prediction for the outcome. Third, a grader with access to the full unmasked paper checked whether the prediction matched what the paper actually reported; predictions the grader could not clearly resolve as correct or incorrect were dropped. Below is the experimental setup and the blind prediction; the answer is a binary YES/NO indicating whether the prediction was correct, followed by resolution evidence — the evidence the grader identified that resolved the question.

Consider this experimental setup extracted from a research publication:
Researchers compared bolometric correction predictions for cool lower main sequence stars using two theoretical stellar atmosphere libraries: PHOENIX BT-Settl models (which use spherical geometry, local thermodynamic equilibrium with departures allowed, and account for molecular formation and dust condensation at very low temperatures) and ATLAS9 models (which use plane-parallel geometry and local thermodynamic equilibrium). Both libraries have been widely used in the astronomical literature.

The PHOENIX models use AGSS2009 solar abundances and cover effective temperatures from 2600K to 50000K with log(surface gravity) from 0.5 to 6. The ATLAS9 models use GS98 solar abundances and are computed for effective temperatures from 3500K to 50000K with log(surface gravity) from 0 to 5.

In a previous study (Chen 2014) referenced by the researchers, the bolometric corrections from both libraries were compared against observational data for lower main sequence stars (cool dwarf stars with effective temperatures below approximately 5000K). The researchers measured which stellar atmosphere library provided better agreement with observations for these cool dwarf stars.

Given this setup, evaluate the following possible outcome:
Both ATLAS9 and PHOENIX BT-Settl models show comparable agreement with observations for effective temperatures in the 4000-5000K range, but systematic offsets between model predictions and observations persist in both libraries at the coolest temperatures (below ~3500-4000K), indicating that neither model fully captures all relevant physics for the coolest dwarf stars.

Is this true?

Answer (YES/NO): NO